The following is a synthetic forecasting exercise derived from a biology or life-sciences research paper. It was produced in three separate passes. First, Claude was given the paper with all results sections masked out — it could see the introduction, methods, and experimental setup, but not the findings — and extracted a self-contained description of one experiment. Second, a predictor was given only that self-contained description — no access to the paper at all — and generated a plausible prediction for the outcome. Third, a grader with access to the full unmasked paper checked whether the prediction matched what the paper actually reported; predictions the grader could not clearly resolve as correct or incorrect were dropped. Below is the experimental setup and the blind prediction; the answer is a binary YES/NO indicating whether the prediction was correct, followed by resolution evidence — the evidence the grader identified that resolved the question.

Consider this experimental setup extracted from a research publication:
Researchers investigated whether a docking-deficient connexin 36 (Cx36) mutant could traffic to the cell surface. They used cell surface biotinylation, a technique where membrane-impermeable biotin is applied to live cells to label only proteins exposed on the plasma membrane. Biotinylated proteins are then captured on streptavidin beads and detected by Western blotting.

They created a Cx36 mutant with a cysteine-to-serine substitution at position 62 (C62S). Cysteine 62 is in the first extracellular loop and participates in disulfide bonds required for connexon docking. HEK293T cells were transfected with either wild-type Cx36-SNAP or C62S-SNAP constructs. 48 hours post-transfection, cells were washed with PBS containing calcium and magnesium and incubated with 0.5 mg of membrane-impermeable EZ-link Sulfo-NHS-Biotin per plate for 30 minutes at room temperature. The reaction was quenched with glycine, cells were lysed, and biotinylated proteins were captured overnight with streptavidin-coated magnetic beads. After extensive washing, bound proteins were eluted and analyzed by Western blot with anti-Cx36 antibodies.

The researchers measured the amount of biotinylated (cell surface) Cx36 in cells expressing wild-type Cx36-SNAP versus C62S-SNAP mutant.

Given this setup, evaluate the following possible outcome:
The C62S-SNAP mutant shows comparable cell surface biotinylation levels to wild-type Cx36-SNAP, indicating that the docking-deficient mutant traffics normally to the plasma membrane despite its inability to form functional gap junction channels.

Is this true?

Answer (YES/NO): NO